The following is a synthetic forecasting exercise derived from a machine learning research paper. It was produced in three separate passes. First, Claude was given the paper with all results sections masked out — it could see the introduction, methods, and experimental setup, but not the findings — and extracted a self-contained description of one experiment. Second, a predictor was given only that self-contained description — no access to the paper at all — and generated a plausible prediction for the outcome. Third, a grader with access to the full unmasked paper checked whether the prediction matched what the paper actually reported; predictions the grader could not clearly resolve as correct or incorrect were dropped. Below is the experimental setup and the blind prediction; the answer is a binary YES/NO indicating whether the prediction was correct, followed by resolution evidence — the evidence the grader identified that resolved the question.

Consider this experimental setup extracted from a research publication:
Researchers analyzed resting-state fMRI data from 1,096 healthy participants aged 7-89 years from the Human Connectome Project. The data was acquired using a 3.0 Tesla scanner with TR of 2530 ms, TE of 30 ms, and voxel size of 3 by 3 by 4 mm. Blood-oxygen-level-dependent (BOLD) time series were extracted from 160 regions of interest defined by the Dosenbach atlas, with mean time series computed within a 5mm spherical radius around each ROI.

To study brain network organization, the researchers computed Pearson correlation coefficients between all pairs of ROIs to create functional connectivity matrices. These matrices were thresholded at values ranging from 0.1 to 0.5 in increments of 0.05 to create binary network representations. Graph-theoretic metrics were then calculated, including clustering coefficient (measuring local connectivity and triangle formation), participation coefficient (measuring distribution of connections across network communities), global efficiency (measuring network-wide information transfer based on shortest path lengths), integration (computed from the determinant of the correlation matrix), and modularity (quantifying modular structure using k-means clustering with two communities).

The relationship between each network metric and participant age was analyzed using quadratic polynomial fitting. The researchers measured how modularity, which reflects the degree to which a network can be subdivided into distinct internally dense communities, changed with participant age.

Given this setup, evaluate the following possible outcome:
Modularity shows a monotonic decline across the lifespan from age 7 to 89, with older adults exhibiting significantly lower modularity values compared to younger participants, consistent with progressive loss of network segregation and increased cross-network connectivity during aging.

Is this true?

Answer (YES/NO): NO